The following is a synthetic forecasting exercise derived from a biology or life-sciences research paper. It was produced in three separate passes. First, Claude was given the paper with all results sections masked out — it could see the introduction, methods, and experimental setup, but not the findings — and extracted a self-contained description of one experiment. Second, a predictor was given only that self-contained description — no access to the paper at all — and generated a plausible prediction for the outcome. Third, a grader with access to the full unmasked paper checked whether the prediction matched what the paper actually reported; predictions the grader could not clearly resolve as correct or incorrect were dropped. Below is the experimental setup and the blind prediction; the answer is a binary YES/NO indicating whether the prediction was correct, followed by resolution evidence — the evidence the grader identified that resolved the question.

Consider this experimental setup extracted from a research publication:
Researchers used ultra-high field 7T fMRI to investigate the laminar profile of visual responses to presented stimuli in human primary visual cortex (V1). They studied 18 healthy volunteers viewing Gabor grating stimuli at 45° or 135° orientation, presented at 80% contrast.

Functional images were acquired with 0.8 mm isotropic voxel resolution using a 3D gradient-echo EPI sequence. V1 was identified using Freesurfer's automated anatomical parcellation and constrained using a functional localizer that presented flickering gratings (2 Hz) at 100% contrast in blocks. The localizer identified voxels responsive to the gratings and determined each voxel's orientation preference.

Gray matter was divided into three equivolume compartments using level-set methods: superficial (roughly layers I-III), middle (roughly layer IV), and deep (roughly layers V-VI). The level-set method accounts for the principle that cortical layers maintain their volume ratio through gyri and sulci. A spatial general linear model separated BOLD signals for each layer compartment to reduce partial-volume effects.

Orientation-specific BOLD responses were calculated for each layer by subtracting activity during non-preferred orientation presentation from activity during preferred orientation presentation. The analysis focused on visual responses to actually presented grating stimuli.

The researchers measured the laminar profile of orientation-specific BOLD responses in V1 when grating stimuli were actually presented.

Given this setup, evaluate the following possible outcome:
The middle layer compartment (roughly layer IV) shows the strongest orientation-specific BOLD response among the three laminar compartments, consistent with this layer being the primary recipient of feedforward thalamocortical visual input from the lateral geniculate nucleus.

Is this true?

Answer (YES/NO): NO